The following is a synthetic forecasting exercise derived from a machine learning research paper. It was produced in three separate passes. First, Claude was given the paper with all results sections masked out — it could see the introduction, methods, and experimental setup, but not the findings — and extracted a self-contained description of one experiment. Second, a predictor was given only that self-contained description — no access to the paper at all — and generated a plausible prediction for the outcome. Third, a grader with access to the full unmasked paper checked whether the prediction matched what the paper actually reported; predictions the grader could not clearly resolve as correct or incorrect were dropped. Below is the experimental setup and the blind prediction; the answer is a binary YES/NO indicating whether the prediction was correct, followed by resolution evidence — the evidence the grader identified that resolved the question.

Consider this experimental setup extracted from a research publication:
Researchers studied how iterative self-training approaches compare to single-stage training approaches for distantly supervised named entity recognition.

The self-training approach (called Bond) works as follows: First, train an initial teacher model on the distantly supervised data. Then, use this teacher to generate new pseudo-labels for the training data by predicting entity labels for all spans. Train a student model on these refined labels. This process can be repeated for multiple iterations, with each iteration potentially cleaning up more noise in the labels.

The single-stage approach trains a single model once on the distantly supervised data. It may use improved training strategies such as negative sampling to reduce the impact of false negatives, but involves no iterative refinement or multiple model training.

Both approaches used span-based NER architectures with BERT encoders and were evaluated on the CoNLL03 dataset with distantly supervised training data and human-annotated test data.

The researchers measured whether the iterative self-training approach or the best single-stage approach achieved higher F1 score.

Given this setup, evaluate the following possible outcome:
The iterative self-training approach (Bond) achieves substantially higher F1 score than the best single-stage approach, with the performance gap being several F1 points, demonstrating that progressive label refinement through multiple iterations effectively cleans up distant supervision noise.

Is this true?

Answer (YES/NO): NO